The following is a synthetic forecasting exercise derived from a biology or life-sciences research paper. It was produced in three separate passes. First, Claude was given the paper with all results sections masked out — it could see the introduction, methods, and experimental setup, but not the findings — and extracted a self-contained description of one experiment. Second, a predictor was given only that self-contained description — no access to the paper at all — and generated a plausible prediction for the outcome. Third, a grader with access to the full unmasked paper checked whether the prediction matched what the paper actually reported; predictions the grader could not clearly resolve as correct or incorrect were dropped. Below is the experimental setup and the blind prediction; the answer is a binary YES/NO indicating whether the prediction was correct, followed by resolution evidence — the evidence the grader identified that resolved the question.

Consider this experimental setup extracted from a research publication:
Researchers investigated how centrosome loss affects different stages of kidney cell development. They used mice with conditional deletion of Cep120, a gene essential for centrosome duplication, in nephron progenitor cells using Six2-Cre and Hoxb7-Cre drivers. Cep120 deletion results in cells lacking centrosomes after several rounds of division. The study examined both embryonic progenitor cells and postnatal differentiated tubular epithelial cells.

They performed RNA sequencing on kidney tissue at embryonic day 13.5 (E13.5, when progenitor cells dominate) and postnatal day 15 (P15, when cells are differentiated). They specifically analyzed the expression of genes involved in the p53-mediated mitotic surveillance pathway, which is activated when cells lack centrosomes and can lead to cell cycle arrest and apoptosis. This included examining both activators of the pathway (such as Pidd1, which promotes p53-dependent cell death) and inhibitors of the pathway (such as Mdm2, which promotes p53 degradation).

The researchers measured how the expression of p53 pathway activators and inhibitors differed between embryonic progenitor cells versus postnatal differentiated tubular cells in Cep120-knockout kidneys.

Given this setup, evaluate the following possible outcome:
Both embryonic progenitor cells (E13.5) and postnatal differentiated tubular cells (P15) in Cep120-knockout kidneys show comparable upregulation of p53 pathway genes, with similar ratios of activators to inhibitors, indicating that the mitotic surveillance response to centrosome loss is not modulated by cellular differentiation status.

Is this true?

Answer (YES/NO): NO